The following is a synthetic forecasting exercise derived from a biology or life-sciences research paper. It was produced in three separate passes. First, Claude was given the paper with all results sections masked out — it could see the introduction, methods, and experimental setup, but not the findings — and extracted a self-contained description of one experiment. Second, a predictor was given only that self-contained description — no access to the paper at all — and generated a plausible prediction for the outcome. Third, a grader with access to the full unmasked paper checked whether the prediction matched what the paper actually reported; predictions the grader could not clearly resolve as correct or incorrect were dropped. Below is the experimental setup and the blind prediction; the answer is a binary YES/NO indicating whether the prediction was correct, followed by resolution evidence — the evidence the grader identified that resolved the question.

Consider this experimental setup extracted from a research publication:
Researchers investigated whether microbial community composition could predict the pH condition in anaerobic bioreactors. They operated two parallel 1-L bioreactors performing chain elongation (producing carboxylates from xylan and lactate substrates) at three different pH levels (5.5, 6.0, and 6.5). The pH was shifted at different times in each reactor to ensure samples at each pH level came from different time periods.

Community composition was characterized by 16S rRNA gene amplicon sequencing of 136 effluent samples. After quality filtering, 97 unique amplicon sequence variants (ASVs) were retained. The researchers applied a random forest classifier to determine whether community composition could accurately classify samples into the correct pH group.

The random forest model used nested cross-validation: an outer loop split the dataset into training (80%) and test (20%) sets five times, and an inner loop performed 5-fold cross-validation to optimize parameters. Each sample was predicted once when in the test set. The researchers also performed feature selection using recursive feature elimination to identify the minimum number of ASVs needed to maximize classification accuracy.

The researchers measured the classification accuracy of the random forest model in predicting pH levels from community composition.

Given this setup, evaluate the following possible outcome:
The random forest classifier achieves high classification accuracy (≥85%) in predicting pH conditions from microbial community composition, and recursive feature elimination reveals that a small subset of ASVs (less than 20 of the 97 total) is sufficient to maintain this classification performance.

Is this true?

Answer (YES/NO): YES